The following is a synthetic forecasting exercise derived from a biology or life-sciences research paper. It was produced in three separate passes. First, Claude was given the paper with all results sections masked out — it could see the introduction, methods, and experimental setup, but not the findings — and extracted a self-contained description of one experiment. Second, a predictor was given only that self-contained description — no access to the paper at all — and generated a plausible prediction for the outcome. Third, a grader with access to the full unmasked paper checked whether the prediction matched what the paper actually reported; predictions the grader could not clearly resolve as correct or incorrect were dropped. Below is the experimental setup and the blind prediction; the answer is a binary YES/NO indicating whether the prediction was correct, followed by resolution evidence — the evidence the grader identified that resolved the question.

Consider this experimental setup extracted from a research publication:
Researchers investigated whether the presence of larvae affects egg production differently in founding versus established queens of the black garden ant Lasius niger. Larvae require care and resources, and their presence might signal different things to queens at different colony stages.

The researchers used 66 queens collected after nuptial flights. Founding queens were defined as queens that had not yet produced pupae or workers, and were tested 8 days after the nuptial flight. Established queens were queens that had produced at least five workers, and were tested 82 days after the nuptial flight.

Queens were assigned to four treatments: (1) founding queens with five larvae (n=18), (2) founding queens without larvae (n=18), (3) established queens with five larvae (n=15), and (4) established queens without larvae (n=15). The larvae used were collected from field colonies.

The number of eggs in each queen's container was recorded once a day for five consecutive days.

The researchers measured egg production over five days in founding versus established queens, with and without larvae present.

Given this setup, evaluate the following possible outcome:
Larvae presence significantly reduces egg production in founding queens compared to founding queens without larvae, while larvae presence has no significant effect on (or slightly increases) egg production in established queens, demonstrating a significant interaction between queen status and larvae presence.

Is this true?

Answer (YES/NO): NO